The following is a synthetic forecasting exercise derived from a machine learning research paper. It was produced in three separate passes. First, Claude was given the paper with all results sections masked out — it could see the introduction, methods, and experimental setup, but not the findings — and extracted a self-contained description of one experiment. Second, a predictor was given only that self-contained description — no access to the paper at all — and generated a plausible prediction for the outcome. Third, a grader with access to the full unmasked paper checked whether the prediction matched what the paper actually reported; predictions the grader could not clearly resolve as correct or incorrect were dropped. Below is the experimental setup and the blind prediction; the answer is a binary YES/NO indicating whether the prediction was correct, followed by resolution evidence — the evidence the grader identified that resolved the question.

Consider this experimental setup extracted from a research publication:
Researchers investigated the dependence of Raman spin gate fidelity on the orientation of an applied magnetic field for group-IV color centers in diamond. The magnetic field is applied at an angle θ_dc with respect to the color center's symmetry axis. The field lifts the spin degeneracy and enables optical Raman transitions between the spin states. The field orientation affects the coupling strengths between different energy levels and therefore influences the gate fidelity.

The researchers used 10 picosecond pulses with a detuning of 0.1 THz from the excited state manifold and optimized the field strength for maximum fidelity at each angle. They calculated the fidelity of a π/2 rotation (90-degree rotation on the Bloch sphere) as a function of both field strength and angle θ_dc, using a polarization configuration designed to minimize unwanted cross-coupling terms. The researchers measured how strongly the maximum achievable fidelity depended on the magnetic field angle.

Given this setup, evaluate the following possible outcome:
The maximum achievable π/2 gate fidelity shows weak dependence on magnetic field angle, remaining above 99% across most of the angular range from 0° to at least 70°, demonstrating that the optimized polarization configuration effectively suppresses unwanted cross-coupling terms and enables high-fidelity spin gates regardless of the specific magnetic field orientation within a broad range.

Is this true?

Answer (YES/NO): NO